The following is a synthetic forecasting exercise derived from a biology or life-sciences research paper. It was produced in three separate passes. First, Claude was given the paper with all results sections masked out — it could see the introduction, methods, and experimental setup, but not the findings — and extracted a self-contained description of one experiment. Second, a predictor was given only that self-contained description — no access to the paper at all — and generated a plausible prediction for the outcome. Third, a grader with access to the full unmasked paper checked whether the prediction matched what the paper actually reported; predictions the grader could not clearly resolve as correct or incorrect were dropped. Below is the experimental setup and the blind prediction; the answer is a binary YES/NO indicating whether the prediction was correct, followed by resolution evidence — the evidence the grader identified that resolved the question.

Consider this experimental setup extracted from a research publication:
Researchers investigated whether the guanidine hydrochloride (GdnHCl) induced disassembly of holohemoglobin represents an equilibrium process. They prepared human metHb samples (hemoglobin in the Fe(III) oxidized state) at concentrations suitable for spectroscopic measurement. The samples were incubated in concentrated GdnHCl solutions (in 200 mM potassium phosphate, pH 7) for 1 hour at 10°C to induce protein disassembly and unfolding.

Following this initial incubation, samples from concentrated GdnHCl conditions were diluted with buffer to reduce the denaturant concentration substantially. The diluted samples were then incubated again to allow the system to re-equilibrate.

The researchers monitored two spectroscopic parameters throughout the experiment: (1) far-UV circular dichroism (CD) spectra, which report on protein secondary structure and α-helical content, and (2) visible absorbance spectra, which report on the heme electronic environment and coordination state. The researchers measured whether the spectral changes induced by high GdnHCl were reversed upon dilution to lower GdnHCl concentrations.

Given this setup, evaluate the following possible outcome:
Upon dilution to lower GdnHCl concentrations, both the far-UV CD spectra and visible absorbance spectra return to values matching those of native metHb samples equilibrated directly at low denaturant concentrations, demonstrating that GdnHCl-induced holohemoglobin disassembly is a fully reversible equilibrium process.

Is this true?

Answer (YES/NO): YES